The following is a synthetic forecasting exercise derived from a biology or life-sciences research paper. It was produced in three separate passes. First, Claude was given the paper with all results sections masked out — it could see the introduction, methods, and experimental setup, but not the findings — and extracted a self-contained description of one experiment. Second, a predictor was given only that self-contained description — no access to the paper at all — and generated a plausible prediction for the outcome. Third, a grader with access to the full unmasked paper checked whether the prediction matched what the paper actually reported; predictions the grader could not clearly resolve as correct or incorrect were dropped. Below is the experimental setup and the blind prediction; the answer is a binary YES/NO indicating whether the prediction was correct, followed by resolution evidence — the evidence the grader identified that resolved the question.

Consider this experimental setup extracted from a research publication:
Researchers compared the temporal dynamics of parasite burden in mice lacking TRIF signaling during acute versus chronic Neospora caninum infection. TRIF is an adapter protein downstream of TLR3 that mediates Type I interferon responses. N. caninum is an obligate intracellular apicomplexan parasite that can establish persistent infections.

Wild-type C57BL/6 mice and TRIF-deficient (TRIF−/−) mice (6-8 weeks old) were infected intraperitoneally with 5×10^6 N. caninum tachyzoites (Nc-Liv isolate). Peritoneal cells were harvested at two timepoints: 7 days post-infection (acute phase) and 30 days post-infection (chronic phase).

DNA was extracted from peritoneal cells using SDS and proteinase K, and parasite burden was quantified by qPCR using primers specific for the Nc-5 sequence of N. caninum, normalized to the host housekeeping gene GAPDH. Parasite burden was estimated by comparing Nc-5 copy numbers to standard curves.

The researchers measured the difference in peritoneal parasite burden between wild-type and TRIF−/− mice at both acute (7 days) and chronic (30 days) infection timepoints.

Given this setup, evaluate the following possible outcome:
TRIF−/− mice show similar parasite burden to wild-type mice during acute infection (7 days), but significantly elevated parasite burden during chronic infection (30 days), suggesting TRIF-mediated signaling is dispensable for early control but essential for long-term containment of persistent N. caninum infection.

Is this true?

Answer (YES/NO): NO